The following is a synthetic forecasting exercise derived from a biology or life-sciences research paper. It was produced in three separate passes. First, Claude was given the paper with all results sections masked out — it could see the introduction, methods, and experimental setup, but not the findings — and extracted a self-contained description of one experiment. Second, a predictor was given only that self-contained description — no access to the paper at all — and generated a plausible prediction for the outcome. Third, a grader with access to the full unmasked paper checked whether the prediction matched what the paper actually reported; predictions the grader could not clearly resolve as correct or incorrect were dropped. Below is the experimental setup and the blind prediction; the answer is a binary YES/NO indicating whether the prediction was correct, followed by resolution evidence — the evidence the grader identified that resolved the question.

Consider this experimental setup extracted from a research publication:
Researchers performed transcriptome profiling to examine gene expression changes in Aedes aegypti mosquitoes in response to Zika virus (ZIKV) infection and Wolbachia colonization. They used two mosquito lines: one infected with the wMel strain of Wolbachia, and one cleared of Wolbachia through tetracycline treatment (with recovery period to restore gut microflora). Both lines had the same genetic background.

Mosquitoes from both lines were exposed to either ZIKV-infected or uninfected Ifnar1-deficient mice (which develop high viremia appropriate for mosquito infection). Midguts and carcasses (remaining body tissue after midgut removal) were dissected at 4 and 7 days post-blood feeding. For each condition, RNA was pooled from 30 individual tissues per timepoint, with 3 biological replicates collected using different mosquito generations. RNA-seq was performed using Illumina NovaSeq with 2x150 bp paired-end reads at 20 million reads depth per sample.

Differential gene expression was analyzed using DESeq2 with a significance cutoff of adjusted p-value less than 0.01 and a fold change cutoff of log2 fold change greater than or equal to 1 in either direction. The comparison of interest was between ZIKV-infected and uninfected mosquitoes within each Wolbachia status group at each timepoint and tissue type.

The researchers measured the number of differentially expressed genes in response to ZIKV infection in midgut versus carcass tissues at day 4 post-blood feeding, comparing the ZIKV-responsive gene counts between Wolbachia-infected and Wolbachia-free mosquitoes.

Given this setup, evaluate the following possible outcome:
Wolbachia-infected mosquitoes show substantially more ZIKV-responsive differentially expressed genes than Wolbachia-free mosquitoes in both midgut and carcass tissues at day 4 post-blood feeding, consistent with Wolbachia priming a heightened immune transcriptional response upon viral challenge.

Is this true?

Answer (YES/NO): NO